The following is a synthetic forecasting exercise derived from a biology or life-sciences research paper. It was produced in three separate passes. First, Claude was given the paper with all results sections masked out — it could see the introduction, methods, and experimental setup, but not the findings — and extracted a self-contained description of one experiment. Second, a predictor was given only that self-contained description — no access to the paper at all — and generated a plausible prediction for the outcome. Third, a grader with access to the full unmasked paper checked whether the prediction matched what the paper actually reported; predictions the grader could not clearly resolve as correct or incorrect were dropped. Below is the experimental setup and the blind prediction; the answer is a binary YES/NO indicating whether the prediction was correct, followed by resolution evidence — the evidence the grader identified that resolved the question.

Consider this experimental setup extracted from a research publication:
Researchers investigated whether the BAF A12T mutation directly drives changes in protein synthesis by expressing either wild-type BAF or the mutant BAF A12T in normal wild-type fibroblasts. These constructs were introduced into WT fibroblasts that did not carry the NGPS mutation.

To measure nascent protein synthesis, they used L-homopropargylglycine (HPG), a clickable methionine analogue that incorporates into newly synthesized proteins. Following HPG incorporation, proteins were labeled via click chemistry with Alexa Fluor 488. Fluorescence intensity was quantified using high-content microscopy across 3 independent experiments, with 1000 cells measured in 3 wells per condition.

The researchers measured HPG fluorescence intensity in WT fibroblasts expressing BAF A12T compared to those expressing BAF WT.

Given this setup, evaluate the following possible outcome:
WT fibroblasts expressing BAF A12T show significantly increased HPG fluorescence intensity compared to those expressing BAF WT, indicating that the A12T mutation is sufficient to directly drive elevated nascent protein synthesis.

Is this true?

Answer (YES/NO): YES